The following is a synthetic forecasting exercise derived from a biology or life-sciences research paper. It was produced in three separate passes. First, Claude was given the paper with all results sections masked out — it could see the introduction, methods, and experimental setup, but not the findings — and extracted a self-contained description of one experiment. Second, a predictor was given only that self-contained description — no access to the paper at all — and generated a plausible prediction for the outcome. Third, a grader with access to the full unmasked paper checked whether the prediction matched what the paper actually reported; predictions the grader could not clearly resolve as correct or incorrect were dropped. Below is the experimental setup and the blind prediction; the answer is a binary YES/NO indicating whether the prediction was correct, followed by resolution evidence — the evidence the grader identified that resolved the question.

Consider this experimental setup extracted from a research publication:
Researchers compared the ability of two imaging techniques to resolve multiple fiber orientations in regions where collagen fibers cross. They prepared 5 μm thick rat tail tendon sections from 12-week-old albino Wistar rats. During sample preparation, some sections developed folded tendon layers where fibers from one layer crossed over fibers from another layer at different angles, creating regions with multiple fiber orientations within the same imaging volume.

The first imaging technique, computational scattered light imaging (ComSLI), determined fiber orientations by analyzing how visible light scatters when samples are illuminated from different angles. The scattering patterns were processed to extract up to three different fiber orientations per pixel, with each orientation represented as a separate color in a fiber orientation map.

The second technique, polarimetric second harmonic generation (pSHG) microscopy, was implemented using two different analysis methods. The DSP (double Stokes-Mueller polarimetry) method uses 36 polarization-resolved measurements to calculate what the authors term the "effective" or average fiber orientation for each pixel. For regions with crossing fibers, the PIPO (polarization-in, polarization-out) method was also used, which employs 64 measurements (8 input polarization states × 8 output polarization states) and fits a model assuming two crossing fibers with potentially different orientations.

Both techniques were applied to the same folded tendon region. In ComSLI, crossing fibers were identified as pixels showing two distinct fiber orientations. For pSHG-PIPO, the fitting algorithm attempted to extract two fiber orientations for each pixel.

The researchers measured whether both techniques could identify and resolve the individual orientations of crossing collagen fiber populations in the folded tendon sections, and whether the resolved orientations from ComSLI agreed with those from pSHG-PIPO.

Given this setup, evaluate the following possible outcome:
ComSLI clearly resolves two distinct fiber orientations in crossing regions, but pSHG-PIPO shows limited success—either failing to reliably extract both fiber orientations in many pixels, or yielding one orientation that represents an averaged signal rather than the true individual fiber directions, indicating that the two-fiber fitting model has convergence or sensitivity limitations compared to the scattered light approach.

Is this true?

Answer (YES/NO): NO